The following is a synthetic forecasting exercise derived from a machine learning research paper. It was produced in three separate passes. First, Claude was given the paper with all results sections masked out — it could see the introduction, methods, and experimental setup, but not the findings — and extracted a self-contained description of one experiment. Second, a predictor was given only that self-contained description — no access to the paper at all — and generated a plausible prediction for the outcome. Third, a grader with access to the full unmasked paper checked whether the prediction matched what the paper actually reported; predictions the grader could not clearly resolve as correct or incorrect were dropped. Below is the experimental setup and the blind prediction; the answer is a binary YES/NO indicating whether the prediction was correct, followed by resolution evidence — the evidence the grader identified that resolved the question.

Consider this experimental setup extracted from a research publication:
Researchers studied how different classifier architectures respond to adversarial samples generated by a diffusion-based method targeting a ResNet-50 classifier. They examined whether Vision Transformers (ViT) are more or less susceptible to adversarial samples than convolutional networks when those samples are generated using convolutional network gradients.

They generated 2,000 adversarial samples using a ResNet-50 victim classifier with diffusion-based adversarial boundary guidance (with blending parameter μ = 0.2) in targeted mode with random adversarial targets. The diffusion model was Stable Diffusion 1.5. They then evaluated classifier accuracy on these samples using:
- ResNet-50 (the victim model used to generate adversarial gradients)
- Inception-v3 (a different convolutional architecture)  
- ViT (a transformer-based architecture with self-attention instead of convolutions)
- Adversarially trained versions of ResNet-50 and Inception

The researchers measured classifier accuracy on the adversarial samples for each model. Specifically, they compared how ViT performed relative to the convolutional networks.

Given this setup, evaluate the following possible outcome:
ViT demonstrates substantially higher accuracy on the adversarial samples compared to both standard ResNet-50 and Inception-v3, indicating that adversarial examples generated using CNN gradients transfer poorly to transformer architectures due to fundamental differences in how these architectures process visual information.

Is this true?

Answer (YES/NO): YES